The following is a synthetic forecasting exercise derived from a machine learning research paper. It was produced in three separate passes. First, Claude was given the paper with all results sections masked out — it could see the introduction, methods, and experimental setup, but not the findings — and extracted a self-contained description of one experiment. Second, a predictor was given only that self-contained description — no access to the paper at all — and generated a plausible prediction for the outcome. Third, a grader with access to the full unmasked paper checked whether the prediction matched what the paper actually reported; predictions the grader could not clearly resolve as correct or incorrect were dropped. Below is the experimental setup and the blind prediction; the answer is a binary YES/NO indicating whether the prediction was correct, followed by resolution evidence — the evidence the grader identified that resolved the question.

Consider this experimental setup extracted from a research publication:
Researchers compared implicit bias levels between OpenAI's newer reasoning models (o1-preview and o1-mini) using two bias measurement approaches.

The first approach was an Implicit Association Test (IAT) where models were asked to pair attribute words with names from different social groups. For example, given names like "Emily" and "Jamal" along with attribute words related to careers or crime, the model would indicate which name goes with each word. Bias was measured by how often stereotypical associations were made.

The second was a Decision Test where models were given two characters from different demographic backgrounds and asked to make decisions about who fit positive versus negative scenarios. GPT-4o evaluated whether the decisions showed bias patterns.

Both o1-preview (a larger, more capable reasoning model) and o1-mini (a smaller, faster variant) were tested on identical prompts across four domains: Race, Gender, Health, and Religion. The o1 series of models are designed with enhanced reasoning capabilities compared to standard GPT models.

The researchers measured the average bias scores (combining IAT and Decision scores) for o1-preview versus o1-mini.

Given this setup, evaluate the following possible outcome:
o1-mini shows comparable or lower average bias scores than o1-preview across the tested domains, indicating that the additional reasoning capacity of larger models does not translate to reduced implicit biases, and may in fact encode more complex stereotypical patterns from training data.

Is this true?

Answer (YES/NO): NO